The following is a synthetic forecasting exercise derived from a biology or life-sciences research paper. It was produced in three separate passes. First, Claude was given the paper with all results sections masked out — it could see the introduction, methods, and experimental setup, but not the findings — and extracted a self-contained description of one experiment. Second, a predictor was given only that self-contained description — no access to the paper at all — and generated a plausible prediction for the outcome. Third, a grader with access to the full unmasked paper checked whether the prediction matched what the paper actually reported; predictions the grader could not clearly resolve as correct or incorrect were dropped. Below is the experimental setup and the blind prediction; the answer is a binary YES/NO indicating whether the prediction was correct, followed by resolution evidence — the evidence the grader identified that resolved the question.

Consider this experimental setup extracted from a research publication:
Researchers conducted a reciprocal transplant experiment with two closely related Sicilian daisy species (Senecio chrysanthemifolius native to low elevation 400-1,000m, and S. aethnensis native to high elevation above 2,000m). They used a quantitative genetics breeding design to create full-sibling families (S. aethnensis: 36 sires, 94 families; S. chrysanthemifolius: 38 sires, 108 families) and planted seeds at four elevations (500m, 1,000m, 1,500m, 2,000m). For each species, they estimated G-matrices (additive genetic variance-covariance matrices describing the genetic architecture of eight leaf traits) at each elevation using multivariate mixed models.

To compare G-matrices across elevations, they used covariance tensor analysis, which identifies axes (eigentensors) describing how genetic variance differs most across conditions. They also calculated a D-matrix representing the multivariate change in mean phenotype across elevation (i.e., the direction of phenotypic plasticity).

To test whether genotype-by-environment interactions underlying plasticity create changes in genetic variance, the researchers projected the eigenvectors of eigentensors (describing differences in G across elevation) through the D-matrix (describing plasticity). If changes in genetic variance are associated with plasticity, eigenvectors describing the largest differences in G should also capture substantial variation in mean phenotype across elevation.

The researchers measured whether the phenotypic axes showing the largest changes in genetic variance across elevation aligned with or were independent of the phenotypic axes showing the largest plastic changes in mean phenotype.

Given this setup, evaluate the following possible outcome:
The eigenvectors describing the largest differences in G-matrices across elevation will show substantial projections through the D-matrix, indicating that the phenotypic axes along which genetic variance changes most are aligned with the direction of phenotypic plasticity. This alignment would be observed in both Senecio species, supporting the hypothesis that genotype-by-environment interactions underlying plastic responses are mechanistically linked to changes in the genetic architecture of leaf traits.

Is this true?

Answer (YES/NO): YES